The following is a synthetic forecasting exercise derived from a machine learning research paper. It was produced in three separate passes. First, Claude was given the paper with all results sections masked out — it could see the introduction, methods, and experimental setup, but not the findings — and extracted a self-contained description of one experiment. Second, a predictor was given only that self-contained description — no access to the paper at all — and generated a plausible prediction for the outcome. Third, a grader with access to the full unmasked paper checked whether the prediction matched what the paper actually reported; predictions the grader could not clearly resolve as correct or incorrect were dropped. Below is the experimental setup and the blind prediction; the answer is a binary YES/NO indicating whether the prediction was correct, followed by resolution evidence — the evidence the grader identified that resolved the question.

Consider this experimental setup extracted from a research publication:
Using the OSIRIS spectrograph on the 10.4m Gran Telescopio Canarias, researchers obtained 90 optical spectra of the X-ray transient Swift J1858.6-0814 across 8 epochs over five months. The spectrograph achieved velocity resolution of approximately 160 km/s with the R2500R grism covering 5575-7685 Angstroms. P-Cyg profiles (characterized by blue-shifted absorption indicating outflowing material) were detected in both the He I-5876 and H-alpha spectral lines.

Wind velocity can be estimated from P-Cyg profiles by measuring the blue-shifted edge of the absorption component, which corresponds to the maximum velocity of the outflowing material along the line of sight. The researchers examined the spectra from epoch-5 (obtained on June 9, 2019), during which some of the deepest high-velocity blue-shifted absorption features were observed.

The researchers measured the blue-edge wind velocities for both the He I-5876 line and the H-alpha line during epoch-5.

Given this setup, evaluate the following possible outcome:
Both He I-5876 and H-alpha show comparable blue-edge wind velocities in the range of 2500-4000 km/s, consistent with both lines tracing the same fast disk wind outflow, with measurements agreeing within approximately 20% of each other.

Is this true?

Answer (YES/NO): NO